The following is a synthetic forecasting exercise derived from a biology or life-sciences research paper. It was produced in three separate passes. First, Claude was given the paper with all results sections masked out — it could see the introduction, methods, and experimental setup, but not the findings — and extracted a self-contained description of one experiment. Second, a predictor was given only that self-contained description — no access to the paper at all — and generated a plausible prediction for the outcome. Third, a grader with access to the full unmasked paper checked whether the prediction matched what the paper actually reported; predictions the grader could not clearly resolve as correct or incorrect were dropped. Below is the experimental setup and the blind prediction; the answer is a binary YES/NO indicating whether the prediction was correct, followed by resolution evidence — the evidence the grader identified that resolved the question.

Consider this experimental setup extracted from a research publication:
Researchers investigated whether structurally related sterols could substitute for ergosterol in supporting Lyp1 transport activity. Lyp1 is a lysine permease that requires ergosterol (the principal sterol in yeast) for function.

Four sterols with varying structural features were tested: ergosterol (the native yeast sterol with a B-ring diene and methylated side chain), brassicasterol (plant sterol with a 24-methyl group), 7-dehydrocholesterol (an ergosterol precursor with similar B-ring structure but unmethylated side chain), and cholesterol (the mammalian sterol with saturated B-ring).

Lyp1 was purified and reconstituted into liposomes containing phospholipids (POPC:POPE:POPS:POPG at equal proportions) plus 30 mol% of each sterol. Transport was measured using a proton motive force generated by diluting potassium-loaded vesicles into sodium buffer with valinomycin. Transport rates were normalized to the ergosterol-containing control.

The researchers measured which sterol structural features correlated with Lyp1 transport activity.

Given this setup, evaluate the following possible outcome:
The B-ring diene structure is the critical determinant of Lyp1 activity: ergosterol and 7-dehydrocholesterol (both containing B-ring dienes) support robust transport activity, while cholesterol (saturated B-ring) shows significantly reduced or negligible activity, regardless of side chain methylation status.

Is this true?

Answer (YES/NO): NO